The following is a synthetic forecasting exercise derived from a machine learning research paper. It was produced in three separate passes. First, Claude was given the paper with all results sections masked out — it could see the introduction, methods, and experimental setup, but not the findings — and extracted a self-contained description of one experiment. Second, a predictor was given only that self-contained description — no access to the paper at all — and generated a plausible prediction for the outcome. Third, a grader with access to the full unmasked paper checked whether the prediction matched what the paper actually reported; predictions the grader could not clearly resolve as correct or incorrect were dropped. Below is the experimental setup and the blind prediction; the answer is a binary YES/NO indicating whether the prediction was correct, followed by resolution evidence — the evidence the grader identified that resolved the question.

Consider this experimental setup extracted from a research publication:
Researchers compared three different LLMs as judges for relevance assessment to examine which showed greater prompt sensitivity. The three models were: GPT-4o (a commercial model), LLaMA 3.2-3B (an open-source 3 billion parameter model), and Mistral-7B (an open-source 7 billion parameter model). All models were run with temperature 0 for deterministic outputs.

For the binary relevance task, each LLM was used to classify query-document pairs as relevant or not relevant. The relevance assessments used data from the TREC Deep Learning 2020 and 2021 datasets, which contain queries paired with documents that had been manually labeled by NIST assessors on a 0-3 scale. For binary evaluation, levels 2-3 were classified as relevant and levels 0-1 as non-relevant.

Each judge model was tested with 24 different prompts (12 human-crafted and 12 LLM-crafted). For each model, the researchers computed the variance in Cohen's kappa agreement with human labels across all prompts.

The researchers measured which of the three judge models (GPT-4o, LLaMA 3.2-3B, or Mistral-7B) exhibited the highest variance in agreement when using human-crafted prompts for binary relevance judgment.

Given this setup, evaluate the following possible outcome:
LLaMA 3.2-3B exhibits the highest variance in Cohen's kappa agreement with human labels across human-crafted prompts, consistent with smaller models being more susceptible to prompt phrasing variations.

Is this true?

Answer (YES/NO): NO